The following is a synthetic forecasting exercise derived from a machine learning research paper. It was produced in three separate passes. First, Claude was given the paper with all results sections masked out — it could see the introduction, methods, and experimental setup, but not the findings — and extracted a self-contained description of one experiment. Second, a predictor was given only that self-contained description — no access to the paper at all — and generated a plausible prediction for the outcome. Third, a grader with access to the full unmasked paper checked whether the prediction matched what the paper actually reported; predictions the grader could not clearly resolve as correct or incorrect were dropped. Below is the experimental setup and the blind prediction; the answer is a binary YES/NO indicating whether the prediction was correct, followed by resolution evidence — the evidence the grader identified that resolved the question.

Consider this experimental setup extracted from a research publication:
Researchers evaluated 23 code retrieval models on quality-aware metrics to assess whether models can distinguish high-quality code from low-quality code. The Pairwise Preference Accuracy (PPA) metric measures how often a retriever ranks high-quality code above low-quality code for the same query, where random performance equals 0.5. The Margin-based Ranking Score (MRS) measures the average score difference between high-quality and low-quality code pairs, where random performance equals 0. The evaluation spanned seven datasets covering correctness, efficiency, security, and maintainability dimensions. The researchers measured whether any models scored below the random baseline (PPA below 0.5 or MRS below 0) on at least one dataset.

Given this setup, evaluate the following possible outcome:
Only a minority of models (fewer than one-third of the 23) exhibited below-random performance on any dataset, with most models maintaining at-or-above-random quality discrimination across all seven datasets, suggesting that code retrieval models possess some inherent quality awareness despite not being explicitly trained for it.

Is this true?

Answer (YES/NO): NO